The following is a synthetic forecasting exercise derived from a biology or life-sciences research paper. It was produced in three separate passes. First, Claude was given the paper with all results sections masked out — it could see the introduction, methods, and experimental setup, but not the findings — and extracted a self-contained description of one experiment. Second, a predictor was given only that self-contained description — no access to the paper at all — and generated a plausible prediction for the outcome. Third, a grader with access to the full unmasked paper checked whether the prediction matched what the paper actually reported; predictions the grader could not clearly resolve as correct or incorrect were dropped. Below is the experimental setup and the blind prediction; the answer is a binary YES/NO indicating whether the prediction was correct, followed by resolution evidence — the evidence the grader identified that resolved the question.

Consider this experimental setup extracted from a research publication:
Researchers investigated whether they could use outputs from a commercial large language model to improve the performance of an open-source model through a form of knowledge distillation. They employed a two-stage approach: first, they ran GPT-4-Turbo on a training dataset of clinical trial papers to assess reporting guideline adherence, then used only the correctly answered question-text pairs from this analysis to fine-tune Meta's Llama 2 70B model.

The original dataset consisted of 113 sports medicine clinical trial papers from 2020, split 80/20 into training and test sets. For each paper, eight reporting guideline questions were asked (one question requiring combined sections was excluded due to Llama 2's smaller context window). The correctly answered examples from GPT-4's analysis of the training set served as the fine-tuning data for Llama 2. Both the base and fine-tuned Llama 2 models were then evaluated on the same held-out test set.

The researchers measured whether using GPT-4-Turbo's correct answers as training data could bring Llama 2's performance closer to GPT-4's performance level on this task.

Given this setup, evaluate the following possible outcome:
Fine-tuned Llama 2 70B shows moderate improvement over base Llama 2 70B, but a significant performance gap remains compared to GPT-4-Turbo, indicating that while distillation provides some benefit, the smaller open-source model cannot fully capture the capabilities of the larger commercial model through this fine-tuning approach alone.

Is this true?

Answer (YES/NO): NO